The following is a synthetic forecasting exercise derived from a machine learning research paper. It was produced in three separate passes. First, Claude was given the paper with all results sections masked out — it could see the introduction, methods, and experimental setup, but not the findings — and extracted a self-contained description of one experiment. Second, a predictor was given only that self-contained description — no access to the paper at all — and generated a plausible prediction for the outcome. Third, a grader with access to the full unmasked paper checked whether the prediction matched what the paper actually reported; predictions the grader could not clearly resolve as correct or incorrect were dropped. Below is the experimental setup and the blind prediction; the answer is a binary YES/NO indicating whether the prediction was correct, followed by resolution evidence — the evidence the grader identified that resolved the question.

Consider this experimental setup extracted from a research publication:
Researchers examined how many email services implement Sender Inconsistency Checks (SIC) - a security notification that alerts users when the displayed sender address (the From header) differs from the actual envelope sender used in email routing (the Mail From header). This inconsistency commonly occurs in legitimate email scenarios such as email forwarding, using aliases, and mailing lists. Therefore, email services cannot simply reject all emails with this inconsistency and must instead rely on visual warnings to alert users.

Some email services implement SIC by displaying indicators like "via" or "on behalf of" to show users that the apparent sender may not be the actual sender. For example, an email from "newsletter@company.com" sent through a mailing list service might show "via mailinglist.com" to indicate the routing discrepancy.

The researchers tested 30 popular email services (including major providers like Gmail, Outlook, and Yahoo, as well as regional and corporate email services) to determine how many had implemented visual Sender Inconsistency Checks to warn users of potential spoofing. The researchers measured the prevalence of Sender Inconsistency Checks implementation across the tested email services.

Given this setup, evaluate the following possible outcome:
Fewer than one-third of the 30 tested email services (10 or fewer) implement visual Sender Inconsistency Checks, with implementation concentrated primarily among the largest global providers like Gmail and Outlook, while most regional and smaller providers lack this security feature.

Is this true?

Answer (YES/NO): NO